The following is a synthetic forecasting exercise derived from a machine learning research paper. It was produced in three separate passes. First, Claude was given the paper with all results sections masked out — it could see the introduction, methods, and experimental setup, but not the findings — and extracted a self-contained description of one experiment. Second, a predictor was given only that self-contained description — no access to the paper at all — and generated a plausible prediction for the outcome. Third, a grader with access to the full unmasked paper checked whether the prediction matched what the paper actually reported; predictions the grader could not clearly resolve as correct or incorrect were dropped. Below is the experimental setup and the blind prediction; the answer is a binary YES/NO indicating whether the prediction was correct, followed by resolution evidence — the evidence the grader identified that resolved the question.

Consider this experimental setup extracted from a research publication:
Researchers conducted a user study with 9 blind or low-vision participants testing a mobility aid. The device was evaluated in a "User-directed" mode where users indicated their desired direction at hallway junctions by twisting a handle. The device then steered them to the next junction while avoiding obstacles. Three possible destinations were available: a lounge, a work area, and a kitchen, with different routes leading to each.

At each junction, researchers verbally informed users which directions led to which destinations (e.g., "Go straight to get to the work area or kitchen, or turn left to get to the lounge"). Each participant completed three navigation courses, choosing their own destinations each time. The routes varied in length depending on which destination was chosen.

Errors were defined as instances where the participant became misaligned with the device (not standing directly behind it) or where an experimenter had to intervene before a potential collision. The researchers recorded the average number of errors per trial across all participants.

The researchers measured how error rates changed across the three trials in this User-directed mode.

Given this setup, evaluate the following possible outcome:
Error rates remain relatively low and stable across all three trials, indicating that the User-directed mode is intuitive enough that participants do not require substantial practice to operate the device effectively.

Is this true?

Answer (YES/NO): NO